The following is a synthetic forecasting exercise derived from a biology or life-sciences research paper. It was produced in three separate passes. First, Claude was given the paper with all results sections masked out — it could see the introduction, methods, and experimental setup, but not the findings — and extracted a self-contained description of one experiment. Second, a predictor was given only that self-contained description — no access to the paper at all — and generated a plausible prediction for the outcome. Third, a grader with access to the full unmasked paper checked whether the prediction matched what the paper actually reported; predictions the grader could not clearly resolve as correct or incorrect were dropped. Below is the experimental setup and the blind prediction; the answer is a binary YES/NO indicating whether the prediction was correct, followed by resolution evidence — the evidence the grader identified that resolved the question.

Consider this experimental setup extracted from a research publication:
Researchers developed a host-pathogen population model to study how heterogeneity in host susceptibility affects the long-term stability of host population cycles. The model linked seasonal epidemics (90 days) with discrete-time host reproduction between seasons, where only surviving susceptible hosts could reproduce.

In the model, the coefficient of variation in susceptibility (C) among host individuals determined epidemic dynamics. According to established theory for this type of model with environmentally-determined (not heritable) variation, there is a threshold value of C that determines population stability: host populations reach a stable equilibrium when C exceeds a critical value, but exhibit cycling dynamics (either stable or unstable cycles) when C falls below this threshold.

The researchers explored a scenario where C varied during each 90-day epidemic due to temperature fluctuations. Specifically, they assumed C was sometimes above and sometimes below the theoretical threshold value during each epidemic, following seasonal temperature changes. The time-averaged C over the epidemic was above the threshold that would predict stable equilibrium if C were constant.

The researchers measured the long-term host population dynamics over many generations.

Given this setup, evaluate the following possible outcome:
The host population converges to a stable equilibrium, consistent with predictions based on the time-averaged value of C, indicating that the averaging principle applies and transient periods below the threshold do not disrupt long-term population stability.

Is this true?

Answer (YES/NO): NO